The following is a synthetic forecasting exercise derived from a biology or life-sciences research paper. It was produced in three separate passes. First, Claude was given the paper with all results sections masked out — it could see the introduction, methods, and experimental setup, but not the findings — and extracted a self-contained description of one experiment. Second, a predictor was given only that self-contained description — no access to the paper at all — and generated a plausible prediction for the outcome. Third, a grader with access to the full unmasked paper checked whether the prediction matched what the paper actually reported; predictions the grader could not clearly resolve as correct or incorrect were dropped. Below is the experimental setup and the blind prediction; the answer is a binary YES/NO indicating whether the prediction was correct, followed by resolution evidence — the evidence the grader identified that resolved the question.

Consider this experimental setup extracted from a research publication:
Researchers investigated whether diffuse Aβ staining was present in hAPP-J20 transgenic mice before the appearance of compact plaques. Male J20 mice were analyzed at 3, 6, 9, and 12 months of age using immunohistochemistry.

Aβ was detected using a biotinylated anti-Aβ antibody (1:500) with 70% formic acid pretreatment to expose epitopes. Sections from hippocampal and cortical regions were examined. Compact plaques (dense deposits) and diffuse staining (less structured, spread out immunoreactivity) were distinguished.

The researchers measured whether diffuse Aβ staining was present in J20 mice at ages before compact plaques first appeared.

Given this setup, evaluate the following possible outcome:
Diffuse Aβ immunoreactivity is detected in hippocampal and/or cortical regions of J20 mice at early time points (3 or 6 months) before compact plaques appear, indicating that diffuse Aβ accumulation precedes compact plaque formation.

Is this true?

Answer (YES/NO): YES